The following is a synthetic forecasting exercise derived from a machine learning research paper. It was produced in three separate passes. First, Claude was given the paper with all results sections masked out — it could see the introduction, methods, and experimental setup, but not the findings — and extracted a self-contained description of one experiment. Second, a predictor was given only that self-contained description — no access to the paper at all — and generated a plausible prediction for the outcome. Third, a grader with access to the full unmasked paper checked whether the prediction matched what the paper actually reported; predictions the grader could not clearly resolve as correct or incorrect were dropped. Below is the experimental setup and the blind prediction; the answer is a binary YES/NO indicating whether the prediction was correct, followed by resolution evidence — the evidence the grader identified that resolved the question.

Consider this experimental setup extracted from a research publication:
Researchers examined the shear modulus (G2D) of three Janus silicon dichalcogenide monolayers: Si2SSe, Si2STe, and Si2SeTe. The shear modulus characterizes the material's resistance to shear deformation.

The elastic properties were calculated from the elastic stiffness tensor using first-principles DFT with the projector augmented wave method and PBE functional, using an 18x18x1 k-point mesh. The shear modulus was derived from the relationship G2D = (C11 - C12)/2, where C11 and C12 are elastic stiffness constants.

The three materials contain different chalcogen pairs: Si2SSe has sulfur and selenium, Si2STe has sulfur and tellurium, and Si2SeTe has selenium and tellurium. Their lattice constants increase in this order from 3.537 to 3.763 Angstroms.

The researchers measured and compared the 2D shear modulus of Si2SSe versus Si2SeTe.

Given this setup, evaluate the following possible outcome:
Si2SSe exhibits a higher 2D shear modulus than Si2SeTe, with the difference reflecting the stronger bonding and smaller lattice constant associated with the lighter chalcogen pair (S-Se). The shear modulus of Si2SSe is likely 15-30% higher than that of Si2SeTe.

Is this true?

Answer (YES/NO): NO